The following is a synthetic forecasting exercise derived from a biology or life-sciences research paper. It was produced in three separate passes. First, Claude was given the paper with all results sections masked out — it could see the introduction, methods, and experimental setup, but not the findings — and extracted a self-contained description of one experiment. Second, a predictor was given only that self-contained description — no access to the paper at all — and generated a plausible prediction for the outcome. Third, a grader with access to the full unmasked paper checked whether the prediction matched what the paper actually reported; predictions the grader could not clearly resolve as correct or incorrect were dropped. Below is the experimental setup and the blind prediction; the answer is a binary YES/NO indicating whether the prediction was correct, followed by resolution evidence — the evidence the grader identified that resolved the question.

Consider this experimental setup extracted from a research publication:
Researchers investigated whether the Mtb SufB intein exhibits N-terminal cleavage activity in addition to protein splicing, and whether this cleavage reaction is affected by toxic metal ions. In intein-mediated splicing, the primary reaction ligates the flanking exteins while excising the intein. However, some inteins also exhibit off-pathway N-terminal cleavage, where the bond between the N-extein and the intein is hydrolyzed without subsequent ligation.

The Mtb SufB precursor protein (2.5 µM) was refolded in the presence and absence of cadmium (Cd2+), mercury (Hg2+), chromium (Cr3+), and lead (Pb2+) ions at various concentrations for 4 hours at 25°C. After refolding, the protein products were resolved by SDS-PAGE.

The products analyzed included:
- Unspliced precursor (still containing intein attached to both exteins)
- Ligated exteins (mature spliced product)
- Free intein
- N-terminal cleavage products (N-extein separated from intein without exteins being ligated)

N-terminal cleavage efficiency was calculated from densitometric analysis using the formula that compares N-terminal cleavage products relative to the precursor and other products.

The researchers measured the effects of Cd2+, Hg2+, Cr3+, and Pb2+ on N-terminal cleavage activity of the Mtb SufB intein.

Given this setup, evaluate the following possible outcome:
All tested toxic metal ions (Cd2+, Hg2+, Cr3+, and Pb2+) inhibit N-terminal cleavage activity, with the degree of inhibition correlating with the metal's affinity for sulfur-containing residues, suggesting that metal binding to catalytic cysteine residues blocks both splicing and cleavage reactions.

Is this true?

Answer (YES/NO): NO